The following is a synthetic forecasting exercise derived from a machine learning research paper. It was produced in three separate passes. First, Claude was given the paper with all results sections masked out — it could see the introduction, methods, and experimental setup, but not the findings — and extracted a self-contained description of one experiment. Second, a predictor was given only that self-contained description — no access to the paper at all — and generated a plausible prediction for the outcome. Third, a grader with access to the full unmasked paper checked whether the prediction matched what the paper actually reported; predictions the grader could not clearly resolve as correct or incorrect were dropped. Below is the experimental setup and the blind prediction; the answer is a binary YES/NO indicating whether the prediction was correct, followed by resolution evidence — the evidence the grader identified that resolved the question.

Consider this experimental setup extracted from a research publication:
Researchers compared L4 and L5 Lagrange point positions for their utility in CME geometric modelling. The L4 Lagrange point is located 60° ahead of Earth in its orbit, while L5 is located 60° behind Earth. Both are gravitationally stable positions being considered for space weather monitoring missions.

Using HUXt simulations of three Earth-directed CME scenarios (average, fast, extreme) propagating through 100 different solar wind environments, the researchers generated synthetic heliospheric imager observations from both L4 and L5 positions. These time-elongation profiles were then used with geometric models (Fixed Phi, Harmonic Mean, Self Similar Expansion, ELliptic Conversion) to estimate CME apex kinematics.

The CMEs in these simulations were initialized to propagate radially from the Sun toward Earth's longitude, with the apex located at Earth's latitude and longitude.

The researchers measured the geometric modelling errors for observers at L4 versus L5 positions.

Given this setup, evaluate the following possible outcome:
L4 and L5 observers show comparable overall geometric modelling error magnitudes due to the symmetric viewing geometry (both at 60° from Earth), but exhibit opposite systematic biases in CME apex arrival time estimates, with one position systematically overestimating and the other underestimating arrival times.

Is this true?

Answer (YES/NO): NO